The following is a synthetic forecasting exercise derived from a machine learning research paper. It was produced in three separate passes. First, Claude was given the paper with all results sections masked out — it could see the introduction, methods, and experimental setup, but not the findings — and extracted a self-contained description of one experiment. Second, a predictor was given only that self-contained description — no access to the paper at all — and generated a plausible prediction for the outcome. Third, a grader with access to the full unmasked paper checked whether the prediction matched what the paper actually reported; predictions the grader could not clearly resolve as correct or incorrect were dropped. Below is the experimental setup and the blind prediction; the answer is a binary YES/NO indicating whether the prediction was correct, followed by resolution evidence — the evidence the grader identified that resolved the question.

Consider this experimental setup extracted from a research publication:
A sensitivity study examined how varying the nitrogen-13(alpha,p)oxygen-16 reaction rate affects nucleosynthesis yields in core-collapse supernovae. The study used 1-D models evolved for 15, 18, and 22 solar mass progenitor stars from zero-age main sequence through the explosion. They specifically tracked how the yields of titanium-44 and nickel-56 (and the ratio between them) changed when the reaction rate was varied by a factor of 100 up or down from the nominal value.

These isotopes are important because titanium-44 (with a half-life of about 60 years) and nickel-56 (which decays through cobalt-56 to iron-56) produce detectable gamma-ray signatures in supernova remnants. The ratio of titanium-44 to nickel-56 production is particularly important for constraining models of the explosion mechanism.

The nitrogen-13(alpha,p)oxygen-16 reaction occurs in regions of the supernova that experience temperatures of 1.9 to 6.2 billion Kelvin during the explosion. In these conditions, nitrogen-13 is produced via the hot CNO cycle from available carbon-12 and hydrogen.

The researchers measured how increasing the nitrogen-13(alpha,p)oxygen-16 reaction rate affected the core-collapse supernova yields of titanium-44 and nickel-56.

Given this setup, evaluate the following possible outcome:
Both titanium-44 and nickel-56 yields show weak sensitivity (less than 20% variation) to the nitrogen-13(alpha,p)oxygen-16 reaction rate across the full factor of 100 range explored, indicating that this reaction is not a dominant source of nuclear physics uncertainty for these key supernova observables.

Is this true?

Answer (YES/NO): NO